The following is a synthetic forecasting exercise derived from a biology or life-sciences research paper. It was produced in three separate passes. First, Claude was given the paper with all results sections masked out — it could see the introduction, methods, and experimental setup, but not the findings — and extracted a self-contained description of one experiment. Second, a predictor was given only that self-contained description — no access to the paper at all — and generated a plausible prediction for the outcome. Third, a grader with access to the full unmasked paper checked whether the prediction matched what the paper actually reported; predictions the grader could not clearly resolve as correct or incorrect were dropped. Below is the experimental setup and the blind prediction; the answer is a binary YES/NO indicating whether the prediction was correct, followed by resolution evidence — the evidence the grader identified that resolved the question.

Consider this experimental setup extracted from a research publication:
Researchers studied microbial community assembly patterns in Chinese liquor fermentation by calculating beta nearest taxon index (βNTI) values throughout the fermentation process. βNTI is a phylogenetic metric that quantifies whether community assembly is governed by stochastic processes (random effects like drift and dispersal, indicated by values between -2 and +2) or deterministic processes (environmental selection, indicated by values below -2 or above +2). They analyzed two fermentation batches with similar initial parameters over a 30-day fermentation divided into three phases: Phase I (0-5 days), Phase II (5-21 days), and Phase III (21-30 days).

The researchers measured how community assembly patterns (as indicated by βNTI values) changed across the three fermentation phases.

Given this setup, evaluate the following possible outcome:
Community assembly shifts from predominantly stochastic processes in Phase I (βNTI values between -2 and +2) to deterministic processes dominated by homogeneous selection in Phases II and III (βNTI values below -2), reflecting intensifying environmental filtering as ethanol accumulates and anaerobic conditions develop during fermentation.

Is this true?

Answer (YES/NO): NO